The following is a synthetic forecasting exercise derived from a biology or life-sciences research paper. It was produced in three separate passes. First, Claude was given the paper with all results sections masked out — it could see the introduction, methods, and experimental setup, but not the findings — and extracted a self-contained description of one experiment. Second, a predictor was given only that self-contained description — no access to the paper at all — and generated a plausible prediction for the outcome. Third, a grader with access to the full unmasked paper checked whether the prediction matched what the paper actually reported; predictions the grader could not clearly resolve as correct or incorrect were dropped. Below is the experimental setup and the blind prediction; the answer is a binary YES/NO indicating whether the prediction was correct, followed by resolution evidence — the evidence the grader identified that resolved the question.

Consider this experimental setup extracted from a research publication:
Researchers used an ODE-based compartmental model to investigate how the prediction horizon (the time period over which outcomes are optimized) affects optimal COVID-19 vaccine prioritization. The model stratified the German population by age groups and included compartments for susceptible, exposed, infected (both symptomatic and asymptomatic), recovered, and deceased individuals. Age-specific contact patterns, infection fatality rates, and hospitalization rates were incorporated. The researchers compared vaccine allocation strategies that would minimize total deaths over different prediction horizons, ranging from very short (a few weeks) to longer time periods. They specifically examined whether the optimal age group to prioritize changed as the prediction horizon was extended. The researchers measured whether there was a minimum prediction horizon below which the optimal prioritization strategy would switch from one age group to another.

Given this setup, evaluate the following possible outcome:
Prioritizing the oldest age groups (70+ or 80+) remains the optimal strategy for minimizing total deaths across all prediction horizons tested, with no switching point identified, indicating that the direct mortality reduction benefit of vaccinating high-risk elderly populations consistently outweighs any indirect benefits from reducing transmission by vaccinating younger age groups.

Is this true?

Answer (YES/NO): NO